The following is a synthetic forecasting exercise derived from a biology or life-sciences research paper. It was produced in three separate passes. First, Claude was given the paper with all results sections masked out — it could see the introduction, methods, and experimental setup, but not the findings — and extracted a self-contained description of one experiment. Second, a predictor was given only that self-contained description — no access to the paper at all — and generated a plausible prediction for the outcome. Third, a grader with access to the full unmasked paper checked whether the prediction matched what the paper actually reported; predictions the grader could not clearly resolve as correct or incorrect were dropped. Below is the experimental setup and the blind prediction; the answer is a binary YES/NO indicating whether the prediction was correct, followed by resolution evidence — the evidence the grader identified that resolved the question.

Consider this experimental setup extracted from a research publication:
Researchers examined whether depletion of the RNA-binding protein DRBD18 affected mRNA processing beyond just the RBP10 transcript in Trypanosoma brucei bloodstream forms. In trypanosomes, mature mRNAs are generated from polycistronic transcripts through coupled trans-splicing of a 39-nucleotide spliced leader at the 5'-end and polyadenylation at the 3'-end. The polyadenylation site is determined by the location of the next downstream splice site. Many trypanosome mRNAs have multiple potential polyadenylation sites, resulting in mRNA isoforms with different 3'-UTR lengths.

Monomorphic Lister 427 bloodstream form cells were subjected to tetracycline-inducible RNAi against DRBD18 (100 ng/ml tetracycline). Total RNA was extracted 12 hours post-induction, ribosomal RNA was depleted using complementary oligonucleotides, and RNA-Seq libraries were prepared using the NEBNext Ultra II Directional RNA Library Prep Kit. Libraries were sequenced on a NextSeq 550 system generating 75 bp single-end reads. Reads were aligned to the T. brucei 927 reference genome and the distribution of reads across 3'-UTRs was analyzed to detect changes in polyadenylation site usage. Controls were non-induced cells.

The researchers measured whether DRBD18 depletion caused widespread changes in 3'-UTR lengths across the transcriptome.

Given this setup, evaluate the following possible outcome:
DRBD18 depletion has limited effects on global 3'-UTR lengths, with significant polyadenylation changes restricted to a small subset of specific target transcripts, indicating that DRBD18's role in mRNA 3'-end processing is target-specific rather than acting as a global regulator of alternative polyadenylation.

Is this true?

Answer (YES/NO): NO